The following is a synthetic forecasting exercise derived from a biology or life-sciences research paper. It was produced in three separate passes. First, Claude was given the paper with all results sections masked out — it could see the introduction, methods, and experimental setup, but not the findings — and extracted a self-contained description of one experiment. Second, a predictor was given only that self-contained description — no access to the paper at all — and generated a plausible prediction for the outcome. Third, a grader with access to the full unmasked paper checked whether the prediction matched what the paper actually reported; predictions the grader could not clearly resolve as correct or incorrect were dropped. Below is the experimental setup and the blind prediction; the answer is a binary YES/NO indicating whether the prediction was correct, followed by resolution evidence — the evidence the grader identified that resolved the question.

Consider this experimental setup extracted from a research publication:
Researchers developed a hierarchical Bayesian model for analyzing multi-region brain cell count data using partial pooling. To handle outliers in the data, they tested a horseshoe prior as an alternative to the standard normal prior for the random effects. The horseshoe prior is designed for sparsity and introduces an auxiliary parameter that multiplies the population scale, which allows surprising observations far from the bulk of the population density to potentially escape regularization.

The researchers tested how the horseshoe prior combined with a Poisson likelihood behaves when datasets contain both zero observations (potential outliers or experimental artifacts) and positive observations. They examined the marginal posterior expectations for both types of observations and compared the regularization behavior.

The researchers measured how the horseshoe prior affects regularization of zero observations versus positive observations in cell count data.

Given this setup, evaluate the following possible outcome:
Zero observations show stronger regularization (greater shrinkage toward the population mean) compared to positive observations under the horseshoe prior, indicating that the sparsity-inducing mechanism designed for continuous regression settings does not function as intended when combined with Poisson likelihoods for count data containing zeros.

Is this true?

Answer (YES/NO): NO